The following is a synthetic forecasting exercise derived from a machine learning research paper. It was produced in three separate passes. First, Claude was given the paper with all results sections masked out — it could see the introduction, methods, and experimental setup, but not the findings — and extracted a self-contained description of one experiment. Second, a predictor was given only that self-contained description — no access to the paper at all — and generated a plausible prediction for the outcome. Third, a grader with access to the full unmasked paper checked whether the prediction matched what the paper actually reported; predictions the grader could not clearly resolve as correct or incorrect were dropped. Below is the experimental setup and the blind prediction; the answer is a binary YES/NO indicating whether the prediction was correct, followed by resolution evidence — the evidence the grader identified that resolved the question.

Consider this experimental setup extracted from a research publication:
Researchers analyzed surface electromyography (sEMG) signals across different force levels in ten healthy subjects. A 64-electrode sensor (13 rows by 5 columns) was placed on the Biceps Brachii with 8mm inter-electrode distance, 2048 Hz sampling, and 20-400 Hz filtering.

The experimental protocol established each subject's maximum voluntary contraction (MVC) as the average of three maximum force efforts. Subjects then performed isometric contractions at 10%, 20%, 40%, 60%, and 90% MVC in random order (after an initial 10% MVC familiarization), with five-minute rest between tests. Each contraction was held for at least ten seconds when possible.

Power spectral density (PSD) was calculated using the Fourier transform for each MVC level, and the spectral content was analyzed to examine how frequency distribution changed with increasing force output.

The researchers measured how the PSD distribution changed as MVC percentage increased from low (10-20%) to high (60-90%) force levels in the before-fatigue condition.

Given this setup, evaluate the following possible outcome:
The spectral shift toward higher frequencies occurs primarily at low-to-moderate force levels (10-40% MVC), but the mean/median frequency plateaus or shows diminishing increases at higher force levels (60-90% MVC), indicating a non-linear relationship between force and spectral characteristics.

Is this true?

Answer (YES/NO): NO